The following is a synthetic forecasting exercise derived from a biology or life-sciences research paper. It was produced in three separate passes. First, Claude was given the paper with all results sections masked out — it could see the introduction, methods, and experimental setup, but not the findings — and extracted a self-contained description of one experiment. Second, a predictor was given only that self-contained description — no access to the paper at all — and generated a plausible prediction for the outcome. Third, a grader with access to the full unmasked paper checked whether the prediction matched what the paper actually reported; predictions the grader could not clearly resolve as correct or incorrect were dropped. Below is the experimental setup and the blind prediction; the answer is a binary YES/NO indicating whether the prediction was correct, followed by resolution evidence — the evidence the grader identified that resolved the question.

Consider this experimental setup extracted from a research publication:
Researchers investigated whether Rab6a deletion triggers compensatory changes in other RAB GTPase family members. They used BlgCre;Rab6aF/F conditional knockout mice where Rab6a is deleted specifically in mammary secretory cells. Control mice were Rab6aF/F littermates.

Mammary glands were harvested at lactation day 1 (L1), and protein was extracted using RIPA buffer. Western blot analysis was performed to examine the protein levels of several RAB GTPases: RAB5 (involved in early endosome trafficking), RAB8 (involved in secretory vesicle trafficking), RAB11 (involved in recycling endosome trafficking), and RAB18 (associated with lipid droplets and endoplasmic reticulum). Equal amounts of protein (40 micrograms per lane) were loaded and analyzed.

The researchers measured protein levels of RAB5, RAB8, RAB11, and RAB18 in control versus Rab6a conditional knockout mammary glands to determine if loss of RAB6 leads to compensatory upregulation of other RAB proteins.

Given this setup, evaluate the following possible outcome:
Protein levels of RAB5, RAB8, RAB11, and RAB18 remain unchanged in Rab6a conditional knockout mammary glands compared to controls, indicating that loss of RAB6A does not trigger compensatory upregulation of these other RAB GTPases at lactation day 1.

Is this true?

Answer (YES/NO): NO